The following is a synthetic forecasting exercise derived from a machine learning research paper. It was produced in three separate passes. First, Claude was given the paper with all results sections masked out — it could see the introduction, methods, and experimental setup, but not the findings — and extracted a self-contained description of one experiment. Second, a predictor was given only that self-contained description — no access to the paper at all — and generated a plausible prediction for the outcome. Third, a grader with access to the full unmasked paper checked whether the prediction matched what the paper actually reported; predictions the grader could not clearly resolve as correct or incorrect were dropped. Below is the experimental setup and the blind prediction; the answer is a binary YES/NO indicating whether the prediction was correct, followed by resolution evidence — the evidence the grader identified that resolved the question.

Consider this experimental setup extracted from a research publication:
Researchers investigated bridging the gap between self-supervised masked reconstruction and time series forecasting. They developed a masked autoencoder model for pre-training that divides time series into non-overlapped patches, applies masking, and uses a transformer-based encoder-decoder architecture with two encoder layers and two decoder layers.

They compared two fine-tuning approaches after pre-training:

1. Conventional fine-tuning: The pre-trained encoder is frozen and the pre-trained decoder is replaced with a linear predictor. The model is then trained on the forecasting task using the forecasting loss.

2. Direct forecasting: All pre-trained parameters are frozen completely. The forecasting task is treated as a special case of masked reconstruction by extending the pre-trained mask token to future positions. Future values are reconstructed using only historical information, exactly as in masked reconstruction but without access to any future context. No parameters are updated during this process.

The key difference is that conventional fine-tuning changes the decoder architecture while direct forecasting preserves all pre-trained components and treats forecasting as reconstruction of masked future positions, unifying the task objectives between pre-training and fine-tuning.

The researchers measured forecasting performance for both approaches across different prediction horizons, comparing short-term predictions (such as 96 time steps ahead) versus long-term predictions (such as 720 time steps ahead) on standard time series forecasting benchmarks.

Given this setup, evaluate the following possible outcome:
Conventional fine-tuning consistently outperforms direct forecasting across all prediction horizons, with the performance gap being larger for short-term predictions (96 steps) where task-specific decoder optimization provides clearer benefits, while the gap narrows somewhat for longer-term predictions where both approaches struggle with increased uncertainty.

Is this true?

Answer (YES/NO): NO